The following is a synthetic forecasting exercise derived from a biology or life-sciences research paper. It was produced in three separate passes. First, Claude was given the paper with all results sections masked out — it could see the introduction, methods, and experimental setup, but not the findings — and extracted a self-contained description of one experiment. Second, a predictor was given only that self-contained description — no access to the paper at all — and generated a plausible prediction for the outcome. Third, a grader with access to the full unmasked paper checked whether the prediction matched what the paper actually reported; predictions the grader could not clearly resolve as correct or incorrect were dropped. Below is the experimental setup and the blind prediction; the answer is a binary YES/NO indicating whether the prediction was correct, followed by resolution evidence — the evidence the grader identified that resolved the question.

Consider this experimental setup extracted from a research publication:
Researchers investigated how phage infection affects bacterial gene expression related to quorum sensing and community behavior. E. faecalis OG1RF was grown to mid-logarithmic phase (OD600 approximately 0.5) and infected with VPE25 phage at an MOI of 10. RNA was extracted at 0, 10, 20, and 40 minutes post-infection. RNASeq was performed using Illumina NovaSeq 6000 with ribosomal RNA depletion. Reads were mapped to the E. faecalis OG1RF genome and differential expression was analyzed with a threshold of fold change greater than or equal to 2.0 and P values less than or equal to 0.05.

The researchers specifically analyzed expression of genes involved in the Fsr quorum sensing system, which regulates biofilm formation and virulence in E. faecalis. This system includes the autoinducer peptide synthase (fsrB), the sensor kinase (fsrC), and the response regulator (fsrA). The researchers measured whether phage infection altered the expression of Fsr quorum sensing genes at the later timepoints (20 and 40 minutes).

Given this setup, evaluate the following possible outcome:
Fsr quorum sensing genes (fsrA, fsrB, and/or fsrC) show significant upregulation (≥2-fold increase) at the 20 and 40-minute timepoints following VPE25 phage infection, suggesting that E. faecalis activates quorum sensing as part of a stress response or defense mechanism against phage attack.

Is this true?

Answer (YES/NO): NO